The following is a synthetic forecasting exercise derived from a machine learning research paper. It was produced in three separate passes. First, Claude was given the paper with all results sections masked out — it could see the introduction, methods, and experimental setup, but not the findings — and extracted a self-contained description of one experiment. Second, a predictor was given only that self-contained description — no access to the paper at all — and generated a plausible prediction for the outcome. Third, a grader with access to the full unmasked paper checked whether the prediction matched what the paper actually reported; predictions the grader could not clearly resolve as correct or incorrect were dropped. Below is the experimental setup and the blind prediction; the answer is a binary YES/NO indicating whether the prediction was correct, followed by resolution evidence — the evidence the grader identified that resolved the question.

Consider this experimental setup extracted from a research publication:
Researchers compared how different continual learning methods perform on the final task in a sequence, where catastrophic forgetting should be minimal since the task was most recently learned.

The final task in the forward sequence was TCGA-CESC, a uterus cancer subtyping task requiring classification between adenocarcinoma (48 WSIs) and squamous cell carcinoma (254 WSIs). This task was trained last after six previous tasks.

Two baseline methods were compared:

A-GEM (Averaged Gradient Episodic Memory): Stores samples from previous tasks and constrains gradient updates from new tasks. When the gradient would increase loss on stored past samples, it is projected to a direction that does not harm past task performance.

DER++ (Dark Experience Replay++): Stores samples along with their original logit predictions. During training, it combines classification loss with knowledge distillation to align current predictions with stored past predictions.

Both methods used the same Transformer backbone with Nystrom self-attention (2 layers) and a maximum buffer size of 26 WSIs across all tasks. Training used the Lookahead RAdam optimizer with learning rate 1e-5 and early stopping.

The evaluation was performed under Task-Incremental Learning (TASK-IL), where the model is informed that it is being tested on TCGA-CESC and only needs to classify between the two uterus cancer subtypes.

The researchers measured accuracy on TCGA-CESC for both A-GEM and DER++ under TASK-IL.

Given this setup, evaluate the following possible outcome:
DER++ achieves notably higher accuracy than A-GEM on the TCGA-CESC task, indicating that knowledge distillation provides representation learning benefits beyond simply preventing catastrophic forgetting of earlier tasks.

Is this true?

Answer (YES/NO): NO